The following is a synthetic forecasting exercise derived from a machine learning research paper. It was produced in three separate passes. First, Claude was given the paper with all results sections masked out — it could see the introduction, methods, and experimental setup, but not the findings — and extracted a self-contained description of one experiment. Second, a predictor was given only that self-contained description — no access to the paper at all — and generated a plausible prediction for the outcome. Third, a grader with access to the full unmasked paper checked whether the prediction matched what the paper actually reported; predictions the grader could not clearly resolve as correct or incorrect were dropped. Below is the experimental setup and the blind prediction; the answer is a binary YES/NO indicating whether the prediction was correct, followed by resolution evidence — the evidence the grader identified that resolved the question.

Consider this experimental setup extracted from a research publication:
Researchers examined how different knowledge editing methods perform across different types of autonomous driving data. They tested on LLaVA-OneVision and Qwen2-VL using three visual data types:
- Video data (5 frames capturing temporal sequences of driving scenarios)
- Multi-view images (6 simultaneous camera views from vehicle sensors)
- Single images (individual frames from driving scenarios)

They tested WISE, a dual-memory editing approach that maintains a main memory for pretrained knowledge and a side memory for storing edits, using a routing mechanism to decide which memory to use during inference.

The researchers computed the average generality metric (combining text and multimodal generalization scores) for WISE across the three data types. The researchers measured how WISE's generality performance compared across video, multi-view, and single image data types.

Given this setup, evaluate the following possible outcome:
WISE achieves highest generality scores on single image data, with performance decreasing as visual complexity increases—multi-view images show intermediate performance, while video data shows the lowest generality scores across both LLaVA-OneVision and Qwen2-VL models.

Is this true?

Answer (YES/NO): NO